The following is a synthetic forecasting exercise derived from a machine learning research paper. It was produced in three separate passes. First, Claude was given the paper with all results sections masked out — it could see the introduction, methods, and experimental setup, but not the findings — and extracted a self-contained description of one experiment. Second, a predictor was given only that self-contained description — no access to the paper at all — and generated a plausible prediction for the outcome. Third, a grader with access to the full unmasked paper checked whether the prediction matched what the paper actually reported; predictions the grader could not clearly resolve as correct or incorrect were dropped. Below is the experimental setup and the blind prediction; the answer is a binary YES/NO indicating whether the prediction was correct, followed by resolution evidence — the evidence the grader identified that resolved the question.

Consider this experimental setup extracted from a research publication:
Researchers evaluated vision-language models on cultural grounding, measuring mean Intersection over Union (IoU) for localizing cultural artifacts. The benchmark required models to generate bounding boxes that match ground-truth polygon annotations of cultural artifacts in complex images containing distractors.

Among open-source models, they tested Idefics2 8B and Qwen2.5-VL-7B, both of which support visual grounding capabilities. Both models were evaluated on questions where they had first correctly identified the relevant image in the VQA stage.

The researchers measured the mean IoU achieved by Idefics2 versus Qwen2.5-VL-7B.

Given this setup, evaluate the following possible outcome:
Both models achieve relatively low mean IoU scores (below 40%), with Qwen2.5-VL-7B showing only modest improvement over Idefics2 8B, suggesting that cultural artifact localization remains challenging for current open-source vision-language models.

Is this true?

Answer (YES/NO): NO